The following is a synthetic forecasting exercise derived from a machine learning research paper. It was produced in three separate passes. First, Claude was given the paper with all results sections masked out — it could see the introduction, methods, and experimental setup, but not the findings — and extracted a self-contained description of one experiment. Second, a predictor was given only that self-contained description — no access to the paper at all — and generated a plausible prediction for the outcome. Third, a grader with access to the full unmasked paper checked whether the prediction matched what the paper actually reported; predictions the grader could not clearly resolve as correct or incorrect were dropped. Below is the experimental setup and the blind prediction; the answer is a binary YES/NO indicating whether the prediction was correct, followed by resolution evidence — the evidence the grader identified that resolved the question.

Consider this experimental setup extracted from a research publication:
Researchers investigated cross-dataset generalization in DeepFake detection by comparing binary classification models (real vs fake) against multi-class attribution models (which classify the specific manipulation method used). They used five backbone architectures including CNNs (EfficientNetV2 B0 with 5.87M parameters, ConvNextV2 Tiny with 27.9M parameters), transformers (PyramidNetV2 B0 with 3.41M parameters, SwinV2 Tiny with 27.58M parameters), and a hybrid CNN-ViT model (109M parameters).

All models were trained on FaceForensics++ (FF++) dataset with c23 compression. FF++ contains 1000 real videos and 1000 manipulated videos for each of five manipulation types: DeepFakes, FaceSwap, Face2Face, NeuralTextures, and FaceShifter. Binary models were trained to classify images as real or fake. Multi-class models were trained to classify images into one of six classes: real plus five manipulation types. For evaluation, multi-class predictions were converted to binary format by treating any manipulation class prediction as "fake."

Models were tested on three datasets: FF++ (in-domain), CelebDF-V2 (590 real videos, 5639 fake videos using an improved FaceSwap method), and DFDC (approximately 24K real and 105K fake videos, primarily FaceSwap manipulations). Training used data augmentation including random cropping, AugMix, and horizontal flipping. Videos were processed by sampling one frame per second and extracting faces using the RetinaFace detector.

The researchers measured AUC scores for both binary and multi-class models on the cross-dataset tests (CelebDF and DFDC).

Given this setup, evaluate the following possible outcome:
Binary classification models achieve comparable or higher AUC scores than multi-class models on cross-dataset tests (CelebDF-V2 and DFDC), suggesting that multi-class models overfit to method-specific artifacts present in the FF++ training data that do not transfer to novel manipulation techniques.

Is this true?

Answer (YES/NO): YES